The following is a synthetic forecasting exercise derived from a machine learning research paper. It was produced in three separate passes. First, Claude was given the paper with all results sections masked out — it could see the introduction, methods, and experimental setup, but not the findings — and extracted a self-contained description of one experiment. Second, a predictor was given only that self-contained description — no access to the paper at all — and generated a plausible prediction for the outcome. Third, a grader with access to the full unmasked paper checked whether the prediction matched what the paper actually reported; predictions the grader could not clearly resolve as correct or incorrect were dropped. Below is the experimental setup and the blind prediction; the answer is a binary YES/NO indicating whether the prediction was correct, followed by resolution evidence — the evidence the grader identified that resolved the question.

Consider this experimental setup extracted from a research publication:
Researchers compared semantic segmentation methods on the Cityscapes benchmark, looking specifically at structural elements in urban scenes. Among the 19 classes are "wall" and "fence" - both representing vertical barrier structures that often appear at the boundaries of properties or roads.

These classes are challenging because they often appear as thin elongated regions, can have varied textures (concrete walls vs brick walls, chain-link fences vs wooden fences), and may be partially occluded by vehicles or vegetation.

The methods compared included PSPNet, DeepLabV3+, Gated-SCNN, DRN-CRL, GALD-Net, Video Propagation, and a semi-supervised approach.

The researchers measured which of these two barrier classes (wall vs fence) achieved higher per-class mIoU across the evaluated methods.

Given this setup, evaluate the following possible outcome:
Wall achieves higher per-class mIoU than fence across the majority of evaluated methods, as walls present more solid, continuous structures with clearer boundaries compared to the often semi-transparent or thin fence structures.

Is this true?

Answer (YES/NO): NO